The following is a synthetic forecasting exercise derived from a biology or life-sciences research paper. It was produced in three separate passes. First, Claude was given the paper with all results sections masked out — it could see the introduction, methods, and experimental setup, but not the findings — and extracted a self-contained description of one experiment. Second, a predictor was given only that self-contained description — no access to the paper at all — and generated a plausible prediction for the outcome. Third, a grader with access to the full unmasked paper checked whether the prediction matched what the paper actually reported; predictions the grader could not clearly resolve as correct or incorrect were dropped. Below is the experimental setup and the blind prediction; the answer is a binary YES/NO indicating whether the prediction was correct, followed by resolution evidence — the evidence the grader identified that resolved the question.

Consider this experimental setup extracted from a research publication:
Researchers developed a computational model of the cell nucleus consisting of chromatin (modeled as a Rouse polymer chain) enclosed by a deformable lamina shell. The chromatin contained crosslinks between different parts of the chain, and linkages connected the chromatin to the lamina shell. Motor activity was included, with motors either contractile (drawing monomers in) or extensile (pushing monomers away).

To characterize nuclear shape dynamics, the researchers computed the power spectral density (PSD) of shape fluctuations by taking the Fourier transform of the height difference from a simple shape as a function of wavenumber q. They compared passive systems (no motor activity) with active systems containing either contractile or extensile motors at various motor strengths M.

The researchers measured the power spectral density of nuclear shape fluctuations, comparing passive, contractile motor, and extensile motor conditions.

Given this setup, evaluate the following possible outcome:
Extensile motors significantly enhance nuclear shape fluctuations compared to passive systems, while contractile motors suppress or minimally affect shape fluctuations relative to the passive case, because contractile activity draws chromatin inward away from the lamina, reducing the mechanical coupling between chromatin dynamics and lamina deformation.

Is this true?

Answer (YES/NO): NO